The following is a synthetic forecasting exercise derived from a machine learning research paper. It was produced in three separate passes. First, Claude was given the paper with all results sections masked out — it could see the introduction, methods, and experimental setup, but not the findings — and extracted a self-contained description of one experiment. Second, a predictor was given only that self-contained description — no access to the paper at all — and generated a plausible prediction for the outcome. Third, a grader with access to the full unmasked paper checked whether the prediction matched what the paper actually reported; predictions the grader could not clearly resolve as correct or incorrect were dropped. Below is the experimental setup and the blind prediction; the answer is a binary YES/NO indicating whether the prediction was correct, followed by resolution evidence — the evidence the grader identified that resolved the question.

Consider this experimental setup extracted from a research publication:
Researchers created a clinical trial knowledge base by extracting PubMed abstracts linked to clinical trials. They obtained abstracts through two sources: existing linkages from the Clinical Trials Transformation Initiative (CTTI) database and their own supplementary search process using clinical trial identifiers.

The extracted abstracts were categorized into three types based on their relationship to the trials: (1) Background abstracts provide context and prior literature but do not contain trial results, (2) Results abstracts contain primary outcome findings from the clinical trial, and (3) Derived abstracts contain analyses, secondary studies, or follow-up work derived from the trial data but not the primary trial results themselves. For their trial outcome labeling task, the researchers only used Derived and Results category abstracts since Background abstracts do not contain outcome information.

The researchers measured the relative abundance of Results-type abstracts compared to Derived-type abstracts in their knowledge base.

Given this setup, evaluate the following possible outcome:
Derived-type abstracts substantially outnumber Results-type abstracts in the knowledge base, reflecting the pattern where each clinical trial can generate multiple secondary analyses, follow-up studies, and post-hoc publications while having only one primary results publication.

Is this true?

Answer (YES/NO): YES